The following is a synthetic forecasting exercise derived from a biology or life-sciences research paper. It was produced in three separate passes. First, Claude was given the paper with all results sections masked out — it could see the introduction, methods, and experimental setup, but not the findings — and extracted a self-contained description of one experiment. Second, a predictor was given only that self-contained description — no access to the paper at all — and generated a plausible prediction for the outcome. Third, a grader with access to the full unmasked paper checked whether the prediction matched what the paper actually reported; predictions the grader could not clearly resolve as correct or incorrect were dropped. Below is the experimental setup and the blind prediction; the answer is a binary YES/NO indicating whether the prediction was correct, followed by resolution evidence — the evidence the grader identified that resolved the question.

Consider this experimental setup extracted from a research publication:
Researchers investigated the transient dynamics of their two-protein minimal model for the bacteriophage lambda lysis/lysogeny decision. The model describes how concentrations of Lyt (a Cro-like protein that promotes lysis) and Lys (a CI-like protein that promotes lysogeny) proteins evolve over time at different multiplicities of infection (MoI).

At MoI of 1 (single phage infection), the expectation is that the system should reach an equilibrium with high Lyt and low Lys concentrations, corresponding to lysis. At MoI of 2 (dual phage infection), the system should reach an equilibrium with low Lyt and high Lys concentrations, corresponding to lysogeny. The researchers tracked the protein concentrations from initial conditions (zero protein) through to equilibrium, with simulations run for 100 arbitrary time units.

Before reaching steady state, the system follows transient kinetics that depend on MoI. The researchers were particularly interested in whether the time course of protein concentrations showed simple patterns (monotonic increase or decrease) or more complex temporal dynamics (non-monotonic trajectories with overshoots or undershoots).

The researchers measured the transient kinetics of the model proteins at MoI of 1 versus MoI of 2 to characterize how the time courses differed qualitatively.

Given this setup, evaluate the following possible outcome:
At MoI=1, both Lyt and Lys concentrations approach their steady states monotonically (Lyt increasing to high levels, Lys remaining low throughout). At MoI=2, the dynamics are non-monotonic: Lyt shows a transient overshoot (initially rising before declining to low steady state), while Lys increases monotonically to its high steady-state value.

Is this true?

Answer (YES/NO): YES